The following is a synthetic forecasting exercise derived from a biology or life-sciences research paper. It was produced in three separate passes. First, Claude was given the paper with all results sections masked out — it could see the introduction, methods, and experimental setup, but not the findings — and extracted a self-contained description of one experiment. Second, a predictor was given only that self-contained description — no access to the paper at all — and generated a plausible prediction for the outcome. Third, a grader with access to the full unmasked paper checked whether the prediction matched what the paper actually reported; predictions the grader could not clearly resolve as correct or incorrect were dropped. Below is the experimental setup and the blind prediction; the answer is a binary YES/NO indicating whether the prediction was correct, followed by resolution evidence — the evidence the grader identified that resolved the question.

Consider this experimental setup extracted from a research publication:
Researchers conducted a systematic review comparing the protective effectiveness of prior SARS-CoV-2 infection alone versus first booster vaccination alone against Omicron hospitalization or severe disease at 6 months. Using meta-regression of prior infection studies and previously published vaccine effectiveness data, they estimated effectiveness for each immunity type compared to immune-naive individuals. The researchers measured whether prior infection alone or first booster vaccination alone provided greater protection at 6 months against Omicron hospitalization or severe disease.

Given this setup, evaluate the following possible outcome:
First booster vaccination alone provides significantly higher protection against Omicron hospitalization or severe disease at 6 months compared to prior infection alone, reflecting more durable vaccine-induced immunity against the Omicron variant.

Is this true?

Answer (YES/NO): NO